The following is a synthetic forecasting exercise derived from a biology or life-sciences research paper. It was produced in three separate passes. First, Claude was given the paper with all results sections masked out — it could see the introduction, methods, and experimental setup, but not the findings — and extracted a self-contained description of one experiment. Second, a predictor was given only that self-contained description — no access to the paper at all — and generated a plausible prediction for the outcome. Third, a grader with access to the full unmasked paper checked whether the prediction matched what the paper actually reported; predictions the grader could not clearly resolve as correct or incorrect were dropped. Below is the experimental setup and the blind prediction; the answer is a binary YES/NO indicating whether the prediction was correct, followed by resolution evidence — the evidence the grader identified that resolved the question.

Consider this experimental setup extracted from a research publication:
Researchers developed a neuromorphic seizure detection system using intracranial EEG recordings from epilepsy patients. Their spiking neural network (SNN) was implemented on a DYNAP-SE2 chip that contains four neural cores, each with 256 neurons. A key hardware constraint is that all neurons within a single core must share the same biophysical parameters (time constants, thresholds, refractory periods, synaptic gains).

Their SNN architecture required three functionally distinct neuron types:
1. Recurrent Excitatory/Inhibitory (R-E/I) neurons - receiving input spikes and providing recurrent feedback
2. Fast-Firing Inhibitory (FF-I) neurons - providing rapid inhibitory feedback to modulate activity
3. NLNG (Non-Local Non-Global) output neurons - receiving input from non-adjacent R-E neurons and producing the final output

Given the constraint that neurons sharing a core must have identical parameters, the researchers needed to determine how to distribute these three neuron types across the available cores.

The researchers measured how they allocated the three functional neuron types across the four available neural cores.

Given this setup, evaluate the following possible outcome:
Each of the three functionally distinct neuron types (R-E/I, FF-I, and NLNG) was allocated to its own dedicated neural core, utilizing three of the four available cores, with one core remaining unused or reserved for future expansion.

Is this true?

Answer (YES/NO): YES